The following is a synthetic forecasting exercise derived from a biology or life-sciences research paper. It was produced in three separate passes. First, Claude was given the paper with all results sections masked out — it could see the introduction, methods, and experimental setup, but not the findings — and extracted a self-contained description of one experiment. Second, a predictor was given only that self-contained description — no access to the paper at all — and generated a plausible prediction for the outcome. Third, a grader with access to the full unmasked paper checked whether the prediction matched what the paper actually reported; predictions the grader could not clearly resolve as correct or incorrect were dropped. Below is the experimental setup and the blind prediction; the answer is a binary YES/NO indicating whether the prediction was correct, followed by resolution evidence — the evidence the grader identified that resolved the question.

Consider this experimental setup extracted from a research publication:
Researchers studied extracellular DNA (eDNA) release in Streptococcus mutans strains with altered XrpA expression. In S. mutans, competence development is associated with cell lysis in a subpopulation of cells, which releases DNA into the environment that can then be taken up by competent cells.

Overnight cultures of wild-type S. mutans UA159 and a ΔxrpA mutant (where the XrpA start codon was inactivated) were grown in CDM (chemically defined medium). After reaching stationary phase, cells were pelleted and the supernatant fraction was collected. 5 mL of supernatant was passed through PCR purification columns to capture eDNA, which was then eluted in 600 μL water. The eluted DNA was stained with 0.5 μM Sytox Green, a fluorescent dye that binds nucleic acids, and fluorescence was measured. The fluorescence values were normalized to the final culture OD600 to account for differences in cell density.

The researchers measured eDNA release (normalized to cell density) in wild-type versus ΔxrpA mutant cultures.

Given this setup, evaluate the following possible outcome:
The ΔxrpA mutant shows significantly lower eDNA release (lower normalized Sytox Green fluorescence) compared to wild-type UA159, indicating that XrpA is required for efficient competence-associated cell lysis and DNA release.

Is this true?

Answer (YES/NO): NO